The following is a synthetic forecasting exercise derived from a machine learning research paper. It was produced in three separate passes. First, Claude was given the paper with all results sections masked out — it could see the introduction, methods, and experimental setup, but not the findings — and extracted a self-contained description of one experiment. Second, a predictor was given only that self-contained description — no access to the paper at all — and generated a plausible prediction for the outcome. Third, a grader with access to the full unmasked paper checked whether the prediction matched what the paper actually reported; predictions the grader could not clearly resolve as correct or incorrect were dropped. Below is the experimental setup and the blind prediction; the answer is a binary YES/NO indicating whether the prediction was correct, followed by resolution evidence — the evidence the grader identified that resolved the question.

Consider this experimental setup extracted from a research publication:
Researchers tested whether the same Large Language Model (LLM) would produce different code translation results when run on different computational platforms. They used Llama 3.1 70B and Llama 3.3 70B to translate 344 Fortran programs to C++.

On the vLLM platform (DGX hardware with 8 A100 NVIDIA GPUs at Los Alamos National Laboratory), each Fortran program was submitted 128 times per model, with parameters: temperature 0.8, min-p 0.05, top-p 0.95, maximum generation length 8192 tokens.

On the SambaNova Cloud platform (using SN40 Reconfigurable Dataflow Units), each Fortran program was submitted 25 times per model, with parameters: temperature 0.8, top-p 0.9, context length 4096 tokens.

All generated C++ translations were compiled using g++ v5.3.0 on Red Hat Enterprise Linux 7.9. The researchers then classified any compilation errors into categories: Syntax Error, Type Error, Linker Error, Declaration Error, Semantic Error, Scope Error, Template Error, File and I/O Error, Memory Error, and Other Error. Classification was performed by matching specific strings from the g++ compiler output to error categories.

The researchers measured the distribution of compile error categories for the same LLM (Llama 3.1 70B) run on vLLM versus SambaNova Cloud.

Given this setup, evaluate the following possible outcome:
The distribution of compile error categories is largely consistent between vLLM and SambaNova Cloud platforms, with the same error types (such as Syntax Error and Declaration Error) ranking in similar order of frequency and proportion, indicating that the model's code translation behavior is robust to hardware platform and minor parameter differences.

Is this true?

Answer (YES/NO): NO